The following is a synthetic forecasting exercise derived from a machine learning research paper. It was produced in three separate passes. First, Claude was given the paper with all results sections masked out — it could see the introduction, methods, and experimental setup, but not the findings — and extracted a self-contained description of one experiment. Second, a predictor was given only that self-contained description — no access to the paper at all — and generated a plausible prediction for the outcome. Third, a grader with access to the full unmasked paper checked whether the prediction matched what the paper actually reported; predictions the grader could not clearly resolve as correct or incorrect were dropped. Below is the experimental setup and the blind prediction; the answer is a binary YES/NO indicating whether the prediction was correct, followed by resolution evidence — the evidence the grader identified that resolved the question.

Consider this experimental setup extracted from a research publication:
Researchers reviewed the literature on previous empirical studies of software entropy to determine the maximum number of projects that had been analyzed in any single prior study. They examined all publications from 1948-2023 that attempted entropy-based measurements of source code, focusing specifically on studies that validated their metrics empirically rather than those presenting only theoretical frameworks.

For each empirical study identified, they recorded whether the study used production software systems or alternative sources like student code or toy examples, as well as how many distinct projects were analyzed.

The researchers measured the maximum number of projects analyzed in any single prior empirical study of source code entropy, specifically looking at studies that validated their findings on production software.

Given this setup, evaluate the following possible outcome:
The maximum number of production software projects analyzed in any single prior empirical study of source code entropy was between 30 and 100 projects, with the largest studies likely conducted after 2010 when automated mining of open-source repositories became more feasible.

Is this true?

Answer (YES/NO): NO